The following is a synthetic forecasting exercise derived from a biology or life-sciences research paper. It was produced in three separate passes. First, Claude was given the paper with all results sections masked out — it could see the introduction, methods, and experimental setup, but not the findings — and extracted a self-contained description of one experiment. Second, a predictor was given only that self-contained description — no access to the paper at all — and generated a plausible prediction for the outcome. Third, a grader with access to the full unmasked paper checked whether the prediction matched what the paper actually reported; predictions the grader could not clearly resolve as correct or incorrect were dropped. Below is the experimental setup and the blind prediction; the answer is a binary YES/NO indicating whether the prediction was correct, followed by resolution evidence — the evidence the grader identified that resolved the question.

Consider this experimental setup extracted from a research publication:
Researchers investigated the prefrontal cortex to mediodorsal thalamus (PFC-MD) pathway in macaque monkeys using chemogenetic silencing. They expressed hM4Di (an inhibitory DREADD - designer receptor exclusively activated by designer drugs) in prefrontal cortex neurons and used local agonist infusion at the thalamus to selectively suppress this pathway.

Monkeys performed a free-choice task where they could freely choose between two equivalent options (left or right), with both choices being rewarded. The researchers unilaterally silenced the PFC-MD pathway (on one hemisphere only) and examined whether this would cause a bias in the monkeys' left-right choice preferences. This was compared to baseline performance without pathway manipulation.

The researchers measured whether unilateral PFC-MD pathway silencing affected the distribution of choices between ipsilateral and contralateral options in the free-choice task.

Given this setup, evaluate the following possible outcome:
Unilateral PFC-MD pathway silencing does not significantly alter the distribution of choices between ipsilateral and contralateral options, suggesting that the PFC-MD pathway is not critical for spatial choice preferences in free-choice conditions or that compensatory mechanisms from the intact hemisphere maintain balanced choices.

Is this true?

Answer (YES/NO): YES